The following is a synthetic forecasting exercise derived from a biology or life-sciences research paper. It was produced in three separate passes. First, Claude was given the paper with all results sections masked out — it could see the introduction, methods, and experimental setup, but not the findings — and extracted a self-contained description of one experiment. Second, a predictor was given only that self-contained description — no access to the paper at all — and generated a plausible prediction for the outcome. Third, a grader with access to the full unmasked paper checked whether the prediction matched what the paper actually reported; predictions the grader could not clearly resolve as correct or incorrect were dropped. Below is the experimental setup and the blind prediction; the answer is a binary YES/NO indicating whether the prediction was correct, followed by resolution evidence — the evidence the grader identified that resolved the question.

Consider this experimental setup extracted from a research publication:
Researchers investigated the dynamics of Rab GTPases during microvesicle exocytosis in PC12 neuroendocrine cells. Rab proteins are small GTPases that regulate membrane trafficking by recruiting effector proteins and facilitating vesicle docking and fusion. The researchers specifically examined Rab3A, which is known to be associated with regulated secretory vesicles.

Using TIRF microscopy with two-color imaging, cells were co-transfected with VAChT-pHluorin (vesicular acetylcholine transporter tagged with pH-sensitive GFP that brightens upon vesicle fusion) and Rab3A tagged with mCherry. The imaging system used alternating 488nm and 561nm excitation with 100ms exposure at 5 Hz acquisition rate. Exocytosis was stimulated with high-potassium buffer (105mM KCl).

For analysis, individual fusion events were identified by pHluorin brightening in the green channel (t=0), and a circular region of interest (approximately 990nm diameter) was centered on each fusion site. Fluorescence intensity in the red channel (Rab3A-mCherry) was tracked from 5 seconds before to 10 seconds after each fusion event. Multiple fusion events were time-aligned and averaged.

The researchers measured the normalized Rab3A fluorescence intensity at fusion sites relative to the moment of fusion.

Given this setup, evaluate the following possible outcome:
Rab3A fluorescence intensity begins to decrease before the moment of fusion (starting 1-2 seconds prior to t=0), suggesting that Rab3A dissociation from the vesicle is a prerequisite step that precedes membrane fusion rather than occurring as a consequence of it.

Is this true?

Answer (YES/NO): NO